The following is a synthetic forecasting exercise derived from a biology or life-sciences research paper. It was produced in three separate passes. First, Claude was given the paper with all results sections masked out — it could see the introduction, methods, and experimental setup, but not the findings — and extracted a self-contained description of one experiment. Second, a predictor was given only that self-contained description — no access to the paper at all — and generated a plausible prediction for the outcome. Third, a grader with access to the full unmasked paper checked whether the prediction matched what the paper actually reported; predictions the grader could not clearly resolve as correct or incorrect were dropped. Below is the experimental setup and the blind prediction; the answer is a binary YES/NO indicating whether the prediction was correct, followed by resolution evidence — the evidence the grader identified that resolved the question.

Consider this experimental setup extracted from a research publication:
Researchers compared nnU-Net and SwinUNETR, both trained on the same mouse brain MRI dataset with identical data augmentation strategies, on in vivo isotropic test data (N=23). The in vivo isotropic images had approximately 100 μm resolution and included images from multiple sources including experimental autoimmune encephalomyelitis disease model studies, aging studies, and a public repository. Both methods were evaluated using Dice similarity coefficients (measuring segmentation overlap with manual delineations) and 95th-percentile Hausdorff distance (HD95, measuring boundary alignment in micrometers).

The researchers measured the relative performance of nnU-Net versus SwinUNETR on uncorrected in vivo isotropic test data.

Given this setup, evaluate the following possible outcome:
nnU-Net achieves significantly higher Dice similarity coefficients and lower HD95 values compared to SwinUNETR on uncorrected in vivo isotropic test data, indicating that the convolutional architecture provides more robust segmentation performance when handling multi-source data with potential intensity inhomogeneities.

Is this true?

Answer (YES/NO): NO